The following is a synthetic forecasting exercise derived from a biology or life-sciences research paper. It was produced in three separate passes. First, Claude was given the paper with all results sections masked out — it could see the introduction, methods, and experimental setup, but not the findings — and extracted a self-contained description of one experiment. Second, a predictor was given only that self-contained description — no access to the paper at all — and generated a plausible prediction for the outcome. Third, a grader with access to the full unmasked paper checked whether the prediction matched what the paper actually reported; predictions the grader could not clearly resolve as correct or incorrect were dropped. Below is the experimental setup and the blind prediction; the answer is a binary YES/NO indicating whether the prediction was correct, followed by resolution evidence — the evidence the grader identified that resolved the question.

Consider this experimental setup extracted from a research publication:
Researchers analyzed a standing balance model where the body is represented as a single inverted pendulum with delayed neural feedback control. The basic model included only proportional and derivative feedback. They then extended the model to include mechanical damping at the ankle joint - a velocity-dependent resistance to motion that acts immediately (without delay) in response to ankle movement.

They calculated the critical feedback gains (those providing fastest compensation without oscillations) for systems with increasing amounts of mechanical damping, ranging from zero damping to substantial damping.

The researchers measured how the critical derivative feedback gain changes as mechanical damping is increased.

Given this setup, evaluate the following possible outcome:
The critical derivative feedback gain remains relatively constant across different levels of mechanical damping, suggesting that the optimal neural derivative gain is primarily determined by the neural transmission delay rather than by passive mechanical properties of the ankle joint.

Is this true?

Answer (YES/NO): NO